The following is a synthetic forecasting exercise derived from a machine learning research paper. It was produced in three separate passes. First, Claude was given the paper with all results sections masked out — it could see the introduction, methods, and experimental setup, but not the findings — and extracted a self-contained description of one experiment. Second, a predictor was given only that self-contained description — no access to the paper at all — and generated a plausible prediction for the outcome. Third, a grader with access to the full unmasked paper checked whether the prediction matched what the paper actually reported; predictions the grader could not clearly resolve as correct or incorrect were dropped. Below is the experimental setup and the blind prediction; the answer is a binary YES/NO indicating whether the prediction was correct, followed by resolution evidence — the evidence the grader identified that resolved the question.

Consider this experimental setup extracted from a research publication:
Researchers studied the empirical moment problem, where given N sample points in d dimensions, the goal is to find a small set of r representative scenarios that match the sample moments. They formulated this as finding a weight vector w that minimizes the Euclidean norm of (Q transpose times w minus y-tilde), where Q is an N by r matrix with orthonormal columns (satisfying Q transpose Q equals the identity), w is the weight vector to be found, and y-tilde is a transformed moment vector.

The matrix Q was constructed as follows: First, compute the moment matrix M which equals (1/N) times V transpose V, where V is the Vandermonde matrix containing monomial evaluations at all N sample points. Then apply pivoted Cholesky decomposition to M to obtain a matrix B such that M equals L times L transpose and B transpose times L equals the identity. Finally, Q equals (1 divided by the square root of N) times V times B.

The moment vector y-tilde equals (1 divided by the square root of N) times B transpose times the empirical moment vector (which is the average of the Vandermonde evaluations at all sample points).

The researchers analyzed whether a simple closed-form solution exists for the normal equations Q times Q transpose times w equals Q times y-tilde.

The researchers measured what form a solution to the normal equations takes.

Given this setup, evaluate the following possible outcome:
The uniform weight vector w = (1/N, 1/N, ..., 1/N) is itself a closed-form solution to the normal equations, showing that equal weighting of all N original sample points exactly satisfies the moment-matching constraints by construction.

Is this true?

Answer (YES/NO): YES